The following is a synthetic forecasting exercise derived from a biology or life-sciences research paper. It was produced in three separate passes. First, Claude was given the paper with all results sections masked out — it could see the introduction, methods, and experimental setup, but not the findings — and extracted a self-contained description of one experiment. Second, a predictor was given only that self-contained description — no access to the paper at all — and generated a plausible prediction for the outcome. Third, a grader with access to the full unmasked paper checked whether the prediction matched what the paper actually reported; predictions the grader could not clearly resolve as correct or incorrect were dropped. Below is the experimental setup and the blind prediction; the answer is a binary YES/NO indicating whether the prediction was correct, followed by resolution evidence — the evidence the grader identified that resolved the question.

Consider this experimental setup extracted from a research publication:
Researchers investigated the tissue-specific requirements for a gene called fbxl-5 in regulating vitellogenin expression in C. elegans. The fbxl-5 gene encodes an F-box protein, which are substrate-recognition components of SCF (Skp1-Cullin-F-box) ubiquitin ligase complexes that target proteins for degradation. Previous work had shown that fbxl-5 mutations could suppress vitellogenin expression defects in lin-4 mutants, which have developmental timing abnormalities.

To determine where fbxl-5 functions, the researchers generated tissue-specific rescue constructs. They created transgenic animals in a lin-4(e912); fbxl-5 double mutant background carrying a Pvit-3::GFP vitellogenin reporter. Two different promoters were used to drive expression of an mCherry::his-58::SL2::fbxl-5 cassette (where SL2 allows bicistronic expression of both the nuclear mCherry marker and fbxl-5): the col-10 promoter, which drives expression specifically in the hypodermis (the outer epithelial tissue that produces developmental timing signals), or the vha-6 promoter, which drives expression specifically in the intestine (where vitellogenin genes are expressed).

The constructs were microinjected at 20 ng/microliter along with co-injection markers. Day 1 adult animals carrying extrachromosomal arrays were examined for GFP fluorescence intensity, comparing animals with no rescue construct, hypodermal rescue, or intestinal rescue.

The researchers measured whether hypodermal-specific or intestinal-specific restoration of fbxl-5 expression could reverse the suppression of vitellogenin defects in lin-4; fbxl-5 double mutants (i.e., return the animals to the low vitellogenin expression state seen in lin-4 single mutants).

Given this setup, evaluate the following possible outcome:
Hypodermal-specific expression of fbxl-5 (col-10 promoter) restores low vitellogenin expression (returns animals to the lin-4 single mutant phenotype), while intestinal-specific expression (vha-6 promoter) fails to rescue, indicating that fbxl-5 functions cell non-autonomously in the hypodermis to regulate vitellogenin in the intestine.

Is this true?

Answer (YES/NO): NO